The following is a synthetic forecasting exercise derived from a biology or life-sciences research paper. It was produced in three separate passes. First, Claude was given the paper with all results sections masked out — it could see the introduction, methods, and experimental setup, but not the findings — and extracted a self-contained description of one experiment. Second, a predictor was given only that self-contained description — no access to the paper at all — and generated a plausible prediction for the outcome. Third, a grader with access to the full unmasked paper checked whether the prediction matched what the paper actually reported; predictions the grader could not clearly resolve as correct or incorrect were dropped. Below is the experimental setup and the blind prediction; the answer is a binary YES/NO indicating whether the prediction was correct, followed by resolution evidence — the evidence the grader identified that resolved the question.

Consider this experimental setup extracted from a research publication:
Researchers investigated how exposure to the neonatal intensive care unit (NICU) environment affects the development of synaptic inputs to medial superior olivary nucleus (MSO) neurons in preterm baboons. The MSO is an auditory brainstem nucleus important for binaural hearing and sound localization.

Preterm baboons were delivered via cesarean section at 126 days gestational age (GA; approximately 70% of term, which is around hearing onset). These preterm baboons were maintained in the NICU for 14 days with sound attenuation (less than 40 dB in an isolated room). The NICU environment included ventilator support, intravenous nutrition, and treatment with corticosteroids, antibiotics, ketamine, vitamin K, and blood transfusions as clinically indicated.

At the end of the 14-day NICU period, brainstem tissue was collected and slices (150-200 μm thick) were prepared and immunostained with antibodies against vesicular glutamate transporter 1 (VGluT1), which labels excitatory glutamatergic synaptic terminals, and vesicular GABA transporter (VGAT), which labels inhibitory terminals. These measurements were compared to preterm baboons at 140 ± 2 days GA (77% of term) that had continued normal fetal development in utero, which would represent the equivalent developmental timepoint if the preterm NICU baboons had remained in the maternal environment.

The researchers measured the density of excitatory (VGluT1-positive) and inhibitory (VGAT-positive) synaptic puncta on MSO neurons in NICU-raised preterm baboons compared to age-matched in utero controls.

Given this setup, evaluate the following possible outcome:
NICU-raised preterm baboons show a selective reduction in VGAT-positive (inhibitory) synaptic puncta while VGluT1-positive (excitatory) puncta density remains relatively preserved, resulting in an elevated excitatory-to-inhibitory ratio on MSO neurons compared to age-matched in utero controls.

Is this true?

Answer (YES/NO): YES